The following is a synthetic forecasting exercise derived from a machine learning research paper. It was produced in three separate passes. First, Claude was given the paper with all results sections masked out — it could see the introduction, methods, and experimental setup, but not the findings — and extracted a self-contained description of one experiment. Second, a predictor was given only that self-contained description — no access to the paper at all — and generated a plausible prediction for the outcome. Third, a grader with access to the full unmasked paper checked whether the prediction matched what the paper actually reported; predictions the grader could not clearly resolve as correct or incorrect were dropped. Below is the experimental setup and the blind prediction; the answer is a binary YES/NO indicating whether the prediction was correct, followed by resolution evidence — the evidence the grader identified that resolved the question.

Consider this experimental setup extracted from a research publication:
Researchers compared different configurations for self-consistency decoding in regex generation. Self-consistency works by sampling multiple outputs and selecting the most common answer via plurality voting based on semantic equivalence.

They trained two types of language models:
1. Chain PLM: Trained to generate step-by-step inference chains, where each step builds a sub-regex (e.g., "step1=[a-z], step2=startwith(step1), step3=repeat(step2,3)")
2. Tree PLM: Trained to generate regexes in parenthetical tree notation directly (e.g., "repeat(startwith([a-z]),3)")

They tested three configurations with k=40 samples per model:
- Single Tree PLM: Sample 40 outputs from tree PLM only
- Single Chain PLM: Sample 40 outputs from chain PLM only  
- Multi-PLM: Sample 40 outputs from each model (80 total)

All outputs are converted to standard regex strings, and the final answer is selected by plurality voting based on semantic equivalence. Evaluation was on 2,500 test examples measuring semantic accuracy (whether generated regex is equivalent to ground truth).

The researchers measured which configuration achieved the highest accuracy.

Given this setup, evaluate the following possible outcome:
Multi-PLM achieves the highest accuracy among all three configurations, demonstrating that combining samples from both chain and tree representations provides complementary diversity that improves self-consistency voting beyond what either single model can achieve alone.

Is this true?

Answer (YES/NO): YES